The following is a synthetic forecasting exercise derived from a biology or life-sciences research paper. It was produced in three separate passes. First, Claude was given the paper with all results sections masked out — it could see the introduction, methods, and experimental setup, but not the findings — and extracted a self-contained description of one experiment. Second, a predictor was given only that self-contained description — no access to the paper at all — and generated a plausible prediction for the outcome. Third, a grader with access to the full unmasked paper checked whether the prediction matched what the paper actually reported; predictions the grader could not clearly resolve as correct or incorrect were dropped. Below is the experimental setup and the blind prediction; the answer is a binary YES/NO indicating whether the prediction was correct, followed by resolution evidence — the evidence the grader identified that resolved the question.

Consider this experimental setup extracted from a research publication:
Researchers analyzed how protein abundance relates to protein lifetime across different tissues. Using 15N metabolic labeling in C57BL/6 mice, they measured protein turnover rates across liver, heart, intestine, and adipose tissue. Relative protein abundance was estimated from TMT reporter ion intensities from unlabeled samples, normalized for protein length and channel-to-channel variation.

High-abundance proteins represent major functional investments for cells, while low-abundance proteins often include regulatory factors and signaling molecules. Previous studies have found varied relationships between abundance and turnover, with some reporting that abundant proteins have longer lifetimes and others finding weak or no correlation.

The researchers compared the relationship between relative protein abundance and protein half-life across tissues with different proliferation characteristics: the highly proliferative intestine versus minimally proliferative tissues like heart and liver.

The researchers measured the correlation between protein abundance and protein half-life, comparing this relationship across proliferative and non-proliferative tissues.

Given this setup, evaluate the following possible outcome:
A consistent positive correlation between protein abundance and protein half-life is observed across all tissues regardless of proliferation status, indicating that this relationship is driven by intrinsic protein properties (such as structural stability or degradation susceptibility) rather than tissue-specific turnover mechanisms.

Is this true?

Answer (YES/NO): NO